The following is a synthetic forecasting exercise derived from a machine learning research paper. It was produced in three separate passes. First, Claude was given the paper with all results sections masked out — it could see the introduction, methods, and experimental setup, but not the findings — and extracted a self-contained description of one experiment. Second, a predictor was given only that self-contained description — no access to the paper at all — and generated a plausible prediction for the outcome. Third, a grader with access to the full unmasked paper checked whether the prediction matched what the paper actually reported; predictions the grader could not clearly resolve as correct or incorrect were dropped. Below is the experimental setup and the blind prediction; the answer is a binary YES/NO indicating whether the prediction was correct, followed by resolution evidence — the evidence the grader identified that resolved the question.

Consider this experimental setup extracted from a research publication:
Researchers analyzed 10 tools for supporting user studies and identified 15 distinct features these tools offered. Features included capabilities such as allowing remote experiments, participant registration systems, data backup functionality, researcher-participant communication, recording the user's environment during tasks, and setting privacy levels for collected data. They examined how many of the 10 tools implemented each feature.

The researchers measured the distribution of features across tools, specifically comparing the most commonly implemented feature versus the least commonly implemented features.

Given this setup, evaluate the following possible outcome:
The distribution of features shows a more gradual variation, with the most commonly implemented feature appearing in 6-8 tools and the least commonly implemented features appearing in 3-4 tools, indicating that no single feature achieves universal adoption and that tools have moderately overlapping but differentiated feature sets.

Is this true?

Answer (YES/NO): NO